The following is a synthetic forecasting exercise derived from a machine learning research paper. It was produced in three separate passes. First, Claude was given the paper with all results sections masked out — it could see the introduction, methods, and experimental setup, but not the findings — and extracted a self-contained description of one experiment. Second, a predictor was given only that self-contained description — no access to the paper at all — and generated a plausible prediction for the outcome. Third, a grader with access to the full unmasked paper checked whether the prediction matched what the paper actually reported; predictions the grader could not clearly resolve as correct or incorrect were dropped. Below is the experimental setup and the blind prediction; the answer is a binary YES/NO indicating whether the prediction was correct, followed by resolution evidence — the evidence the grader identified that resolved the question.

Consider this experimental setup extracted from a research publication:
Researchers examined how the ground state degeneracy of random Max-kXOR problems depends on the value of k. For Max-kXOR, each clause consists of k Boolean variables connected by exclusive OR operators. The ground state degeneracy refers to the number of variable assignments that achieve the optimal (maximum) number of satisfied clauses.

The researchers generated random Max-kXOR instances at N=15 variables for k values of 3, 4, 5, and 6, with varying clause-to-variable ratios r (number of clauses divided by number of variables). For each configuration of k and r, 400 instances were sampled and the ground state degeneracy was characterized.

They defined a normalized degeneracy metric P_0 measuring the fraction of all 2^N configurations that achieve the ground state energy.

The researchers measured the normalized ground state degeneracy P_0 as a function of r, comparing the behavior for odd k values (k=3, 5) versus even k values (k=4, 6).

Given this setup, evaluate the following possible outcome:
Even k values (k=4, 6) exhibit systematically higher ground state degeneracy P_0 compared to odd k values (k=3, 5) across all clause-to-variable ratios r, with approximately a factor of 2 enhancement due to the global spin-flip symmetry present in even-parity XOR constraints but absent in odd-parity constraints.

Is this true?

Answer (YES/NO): NO